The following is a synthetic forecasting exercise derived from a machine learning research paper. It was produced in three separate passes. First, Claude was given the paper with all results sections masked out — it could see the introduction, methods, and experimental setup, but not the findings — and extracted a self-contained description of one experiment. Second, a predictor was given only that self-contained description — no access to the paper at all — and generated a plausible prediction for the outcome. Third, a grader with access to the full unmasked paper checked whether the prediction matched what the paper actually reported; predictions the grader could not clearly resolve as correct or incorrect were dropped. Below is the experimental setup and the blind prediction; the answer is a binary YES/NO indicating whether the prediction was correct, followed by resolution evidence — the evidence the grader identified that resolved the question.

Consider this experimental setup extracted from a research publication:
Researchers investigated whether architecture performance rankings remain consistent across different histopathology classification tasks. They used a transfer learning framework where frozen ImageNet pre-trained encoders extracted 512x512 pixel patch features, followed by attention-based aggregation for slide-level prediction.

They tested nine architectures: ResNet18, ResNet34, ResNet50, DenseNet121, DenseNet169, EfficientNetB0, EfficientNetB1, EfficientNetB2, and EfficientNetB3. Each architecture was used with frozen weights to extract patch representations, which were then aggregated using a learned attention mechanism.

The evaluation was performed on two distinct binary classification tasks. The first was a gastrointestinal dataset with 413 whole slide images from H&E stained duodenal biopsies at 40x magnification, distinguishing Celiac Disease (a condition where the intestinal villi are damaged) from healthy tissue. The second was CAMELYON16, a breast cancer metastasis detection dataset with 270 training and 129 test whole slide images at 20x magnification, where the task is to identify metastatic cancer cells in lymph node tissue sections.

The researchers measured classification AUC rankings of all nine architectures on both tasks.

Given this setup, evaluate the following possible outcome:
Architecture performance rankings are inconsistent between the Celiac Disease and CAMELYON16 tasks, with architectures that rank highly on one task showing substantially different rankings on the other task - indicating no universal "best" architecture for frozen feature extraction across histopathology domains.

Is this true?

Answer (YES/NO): NO